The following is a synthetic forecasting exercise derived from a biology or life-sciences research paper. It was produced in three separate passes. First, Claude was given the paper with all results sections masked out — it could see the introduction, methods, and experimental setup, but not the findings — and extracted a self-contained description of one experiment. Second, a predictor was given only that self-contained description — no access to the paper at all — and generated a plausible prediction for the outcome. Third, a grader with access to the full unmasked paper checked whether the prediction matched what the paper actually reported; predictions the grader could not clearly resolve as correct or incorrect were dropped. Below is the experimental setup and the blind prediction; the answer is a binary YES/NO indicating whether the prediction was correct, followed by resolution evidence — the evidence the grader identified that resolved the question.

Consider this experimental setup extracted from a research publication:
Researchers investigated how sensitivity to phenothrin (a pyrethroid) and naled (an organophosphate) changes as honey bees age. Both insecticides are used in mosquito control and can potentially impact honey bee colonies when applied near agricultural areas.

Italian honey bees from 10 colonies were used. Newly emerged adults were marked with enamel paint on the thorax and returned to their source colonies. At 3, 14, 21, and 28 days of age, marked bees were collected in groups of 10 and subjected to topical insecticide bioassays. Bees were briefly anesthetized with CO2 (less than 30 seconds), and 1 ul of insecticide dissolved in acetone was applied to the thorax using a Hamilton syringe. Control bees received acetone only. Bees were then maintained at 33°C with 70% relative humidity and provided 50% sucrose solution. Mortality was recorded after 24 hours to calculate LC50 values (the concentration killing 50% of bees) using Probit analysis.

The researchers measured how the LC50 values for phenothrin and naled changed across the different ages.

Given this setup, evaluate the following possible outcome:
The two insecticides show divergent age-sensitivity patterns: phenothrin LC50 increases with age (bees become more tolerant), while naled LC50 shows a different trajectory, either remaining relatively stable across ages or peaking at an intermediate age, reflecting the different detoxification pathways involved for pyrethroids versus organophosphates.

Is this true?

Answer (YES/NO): NO